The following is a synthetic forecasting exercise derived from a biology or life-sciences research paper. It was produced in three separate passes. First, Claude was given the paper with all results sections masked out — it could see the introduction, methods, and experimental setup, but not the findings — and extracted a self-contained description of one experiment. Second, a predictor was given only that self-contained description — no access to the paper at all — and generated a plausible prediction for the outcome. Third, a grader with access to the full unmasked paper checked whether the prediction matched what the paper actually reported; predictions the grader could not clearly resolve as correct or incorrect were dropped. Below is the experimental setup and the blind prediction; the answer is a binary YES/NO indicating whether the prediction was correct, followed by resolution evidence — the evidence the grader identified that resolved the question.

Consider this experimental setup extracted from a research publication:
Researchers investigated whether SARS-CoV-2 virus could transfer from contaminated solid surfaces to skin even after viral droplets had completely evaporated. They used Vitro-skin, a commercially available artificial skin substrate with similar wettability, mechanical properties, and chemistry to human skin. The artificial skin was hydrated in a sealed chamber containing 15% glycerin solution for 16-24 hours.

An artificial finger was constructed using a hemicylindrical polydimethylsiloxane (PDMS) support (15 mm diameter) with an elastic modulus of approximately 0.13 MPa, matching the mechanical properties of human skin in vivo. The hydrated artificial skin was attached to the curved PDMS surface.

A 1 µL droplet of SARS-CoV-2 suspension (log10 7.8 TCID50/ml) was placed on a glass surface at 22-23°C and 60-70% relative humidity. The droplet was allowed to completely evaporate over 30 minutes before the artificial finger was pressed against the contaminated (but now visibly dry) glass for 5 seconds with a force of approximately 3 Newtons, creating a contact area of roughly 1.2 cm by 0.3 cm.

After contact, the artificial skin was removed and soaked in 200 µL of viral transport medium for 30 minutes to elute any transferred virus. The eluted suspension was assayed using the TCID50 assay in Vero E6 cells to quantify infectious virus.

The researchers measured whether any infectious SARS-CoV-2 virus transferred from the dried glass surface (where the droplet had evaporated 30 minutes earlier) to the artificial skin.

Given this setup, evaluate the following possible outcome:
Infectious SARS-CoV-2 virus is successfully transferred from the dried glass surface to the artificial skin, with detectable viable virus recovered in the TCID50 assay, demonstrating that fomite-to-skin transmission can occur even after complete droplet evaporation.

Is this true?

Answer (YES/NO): YES